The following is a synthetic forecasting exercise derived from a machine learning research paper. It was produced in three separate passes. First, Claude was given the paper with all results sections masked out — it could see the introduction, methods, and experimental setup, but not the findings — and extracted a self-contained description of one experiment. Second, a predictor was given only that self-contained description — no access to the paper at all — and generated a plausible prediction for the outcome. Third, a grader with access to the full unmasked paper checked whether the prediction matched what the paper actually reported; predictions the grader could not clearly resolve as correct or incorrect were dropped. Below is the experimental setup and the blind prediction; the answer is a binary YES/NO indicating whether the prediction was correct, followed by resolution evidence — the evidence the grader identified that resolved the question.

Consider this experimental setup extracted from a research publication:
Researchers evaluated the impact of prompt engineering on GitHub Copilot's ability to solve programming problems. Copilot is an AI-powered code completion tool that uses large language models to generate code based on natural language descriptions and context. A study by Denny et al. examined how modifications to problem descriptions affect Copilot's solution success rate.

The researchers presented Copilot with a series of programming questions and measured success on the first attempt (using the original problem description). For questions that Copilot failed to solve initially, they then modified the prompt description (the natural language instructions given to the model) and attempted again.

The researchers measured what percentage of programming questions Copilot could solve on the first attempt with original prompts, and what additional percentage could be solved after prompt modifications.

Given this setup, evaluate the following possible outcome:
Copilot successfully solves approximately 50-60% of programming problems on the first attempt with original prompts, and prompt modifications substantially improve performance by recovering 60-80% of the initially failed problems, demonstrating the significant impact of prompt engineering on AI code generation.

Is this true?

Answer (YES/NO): YES